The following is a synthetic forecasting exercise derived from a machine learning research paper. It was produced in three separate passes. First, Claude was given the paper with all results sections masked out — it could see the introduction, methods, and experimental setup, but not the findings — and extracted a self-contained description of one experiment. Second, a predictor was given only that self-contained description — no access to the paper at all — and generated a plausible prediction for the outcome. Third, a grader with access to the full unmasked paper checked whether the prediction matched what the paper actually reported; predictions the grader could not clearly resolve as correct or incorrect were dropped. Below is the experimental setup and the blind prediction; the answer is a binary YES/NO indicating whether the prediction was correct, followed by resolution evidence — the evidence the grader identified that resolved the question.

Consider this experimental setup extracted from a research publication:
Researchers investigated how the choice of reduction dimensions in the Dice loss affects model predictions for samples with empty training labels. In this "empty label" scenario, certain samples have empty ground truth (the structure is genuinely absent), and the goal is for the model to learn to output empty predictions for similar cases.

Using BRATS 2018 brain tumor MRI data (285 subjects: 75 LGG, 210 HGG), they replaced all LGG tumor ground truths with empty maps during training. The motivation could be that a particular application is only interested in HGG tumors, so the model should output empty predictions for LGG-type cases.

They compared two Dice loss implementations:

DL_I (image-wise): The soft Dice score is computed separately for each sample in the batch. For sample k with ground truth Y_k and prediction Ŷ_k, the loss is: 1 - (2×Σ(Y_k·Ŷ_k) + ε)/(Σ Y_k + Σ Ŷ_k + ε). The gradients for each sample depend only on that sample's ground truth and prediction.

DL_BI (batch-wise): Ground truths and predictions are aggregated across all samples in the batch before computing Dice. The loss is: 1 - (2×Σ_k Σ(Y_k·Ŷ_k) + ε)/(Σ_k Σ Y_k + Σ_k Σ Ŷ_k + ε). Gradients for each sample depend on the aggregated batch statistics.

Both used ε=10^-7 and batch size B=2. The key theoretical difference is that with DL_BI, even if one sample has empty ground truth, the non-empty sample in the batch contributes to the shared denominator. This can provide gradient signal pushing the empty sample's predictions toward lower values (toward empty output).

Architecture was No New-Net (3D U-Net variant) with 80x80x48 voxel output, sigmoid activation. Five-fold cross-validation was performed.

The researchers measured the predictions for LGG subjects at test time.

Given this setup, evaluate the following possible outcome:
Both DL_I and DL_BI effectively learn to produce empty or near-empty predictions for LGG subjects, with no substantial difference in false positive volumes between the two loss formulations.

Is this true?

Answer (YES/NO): NO